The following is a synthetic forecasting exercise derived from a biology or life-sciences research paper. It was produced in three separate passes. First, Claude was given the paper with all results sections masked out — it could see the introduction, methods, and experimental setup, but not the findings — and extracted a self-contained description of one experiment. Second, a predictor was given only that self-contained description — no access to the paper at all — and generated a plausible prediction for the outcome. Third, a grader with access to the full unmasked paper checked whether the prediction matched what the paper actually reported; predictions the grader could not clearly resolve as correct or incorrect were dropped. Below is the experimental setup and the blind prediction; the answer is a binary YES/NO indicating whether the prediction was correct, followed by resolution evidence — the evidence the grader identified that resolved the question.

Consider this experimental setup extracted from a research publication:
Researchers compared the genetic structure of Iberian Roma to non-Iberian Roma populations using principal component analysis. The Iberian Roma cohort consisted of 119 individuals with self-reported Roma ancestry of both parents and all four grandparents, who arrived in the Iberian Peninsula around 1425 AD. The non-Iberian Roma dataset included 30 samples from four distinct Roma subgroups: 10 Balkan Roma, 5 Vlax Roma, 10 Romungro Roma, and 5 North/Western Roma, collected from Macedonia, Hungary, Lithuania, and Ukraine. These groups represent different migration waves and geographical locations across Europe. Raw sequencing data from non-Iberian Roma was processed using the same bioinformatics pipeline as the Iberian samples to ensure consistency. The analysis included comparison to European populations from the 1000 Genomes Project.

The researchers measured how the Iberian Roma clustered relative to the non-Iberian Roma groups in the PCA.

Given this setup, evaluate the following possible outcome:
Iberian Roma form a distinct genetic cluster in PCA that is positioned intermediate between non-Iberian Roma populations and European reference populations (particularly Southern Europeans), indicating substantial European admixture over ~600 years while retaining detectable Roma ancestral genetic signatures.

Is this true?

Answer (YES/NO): NO